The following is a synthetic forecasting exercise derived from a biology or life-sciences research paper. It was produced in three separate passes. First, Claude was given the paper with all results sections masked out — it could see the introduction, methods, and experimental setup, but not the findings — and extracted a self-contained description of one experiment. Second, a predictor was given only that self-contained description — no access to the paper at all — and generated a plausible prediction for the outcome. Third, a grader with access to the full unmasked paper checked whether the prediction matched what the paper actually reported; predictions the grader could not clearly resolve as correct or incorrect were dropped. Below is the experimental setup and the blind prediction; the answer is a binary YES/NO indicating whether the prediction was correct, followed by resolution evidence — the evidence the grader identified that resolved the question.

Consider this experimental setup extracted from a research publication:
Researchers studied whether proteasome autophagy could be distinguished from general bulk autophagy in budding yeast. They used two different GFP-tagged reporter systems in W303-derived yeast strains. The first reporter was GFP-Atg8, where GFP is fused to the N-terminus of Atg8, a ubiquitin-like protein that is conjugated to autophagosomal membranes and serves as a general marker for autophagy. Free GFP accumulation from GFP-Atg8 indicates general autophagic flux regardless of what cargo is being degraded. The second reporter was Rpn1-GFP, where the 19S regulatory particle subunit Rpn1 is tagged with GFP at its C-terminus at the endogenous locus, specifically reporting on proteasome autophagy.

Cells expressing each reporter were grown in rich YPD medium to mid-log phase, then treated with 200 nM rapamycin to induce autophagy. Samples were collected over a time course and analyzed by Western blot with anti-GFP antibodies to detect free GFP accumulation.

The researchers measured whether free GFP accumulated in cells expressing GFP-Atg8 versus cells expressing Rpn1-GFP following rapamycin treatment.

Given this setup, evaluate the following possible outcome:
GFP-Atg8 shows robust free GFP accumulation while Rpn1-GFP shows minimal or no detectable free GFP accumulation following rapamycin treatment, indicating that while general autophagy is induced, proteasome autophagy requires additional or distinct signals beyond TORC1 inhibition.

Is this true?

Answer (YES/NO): NO